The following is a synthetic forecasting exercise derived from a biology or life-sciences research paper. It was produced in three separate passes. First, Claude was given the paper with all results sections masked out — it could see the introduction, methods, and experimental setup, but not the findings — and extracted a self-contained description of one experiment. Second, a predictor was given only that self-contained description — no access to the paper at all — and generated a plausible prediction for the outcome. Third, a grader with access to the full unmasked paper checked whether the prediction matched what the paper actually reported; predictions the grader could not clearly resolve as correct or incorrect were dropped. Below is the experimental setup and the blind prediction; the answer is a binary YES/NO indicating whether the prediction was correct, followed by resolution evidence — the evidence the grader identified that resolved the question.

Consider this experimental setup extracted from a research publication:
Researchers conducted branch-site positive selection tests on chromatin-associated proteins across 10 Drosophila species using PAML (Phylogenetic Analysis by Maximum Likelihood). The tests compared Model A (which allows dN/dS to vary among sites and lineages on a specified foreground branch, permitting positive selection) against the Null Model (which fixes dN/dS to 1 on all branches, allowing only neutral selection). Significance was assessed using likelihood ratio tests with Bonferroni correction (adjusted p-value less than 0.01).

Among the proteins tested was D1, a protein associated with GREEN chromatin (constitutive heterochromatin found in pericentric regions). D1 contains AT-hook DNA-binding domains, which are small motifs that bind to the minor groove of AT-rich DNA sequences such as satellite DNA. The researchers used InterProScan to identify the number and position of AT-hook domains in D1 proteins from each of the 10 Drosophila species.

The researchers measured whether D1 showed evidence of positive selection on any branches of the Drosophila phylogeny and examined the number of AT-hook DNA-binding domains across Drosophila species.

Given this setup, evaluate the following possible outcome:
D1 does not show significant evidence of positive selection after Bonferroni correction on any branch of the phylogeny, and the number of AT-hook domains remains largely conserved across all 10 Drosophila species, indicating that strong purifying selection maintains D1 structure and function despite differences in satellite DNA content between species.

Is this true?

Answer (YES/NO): NO